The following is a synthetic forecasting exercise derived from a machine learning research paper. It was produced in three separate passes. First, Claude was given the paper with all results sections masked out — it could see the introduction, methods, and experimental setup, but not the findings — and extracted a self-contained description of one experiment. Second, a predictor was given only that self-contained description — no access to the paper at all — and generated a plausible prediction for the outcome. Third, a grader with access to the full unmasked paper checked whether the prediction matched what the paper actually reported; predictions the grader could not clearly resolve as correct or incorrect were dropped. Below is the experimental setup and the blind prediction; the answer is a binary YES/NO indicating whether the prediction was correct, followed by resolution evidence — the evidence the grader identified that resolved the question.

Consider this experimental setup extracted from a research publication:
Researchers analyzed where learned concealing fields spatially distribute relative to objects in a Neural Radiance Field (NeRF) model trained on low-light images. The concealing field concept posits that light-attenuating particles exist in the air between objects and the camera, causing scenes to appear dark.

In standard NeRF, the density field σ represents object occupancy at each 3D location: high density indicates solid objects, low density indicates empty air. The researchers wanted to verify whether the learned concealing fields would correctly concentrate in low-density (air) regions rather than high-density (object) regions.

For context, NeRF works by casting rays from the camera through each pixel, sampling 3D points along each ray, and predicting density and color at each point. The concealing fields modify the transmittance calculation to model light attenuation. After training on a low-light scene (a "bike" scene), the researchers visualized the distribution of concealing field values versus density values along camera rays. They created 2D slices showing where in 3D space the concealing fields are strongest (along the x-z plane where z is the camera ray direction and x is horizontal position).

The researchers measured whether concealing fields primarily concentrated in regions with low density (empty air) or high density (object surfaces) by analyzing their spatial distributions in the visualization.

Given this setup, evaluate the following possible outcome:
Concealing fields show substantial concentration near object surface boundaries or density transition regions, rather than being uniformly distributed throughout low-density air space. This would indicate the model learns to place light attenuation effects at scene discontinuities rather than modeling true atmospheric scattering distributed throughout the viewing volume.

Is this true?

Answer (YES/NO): NO